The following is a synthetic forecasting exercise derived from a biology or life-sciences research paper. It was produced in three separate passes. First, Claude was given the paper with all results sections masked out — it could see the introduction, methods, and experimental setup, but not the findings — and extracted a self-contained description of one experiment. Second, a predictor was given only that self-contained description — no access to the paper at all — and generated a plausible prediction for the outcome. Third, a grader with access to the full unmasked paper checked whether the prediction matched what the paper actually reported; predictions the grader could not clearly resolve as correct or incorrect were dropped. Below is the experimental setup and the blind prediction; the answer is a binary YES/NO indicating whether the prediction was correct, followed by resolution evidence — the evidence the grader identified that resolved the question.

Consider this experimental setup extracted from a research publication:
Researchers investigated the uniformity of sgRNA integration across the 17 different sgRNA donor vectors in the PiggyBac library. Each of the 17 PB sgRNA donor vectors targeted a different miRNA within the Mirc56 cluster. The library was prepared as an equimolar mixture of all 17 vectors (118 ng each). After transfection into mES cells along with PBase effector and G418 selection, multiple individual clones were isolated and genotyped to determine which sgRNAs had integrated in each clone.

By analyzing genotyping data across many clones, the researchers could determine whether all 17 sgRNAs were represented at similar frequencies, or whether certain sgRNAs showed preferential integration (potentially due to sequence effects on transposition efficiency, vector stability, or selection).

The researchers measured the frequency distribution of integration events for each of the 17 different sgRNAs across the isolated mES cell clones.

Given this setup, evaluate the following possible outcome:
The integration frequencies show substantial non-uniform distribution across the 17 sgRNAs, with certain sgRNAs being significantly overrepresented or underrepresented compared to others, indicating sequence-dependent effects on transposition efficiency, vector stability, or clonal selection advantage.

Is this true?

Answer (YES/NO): NO